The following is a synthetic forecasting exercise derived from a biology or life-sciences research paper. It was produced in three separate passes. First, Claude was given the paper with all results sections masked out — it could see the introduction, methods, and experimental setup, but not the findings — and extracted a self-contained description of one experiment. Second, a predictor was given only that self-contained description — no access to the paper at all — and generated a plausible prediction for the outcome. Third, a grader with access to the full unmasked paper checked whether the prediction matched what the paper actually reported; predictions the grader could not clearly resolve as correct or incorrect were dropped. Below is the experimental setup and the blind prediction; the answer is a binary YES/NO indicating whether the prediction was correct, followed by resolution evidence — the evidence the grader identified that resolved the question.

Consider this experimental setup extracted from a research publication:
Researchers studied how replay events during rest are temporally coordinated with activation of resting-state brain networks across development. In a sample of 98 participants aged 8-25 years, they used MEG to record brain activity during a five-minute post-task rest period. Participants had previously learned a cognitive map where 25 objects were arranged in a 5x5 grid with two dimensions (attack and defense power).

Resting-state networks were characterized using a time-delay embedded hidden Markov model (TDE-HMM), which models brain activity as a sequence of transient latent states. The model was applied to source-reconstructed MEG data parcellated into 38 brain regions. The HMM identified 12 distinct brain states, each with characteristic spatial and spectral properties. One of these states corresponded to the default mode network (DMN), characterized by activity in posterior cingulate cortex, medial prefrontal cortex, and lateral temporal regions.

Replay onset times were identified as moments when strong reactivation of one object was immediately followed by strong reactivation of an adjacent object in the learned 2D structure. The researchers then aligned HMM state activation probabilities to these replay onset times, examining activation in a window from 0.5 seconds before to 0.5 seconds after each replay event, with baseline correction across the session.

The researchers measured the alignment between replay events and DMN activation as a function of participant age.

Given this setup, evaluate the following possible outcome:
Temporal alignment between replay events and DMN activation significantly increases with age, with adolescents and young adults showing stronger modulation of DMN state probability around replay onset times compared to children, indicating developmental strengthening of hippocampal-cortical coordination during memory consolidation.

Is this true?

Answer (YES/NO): YES